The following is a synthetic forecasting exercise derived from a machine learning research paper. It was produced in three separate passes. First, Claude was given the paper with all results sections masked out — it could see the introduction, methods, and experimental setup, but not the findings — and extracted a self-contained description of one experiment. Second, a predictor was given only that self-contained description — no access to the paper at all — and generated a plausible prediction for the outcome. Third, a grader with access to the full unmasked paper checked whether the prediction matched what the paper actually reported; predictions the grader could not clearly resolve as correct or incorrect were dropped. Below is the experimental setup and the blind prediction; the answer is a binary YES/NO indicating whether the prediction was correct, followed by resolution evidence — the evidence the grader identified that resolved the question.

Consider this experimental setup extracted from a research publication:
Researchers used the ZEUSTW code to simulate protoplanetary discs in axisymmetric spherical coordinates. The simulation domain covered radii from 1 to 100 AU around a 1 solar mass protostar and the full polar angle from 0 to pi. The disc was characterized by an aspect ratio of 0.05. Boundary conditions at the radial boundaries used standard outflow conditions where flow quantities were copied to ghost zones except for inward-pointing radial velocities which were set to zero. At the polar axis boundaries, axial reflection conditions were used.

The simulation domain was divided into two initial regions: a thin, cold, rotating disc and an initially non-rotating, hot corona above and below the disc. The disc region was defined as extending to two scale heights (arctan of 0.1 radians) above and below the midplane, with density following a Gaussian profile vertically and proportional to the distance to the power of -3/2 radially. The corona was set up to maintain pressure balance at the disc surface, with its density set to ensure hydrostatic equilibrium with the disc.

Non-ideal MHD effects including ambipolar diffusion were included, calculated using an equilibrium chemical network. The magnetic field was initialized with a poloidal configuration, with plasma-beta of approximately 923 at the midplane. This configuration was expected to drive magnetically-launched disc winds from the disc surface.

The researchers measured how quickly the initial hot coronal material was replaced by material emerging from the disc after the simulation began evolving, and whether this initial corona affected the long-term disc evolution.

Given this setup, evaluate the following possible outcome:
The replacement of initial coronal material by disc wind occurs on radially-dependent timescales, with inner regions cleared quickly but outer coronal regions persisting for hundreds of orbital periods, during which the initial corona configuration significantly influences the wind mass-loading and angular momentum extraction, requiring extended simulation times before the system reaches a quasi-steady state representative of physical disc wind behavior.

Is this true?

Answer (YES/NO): NO